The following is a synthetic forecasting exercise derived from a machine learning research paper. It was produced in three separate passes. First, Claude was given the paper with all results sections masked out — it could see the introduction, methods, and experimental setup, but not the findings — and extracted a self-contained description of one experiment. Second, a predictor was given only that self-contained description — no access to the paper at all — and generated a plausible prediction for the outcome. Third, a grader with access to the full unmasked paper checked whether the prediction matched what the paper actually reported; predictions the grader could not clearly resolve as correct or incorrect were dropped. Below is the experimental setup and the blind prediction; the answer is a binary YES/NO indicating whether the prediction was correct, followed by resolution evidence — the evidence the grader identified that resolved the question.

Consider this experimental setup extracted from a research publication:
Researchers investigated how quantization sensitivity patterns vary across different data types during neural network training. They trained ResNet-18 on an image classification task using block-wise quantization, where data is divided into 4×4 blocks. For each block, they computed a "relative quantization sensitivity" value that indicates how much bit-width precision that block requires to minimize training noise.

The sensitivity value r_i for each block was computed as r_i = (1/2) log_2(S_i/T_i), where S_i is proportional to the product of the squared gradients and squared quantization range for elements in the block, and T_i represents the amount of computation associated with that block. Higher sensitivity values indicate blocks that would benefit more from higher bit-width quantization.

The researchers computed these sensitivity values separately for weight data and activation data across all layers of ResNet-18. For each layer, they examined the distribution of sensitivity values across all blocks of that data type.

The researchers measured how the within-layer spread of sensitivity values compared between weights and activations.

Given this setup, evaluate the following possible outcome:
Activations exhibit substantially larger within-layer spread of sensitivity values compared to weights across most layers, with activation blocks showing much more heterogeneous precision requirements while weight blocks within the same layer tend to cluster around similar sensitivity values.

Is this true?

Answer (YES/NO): YES